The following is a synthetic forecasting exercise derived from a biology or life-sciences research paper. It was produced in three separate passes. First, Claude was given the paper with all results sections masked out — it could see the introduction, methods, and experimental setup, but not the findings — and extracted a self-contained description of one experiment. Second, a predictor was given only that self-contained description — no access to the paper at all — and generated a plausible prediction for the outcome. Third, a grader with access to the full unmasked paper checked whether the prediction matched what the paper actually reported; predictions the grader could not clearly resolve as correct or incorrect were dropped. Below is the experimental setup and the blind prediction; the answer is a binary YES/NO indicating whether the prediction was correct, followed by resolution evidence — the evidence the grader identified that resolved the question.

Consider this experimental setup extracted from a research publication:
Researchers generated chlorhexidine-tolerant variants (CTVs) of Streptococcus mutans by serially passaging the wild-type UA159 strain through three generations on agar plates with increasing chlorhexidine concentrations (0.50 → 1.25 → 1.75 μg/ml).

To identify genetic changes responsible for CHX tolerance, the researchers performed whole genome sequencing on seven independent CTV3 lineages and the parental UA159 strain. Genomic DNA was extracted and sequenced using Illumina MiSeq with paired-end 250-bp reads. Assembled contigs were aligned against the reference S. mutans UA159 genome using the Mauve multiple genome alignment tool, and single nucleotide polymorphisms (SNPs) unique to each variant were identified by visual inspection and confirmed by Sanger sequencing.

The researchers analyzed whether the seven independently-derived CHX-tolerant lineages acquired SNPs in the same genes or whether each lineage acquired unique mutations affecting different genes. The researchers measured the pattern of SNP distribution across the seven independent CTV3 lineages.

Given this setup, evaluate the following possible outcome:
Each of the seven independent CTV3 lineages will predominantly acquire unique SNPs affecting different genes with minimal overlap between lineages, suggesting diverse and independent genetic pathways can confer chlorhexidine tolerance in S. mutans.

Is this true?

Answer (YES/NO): NO